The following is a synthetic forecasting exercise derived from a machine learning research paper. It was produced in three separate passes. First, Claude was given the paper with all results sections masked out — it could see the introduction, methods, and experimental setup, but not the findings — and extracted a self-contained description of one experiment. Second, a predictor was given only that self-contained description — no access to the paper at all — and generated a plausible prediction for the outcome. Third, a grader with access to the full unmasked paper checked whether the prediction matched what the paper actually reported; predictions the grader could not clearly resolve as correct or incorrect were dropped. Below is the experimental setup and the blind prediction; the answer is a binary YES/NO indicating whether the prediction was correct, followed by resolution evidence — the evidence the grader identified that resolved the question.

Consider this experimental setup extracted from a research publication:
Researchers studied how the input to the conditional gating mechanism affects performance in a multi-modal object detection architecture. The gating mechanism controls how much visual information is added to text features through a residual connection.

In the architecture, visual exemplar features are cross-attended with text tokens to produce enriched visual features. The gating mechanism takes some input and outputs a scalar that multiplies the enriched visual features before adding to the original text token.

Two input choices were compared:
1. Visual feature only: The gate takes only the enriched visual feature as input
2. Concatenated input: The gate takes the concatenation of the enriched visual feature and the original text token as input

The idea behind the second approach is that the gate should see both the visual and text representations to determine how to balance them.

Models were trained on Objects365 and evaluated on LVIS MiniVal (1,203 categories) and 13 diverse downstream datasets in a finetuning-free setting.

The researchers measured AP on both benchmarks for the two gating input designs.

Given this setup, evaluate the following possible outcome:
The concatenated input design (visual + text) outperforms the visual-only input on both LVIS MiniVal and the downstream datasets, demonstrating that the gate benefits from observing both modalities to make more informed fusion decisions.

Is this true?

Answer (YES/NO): NO